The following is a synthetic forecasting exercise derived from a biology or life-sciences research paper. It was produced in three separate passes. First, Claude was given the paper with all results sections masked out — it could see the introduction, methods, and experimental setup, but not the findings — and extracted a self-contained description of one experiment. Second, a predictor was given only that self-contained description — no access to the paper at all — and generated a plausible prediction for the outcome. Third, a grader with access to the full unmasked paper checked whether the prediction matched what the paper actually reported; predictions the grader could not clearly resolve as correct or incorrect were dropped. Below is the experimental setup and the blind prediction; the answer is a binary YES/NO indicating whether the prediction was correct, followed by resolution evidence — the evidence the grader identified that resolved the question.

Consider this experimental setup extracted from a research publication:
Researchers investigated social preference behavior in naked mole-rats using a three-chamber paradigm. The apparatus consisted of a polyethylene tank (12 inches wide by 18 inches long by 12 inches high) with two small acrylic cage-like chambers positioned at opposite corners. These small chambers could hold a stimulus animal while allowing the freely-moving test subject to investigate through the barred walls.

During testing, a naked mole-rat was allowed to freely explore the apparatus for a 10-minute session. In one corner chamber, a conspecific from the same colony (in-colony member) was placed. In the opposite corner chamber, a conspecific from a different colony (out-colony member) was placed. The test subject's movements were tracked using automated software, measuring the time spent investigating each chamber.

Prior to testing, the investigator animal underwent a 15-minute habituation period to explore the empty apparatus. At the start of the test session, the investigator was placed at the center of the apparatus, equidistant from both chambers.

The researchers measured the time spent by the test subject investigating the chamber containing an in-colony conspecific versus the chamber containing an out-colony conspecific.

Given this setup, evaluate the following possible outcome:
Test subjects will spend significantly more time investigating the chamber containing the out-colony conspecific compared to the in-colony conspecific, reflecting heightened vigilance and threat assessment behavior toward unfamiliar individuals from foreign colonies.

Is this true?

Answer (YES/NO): YES